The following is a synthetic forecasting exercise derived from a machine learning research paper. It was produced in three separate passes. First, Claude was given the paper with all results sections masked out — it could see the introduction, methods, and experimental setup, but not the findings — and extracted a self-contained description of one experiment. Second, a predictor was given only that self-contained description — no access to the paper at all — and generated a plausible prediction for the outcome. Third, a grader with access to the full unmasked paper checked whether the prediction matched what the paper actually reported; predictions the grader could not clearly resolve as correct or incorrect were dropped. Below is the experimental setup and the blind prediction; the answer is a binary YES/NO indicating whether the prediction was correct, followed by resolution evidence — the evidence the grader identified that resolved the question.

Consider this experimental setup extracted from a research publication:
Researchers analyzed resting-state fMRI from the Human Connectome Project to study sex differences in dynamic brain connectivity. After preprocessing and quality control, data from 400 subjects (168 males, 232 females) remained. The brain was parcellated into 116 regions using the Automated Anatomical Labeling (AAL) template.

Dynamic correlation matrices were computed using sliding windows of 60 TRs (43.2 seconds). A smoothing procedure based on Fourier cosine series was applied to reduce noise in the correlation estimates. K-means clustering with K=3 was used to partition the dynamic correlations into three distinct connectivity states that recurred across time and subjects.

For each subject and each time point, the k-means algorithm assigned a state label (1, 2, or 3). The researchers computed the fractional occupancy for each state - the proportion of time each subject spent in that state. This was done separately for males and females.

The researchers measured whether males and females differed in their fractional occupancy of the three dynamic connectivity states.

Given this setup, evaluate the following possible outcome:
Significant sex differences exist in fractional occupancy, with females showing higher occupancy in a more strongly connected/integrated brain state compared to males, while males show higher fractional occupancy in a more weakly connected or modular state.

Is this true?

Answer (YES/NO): NO